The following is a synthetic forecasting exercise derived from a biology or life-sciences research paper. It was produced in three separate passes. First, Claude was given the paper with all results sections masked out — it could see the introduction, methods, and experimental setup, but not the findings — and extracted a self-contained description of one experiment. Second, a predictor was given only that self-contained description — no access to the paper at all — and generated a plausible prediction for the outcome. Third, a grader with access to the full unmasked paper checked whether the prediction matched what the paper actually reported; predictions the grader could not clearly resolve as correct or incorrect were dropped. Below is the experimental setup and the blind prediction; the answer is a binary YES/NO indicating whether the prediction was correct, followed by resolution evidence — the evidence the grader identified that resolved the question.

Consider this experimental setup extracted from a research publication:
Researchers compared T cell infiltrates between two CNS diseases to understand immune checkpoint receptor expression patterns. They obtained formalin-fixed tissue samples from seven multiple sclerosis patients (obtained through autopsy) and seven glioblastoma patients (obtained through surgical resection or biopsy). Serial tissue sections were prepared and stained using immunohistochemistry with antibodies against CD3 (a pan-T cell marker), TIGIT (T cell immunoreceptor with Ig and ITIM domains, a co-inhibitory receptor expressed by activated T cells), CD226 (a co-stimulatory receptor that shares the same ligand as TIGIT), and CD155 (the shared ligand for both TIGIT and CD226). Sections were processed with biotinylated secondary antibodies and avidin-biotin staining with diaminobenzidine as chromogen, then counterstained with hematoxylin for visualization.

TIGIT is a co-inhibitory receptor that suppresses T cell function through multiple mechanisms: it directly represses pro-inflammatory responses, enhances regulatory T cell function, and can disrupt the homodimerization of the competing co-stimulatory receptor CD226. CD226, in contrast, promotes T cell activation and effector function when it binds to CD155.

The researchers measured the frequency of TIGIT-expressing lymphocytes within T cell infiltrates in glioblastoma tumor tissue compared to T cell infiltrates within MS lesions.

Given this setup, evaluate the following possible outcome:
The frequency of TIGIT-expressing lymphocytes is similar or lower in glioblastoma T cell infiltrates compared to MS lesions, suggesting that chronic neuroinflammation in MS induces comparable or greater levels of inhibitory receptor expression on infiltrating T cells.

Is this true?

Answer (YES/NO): NO